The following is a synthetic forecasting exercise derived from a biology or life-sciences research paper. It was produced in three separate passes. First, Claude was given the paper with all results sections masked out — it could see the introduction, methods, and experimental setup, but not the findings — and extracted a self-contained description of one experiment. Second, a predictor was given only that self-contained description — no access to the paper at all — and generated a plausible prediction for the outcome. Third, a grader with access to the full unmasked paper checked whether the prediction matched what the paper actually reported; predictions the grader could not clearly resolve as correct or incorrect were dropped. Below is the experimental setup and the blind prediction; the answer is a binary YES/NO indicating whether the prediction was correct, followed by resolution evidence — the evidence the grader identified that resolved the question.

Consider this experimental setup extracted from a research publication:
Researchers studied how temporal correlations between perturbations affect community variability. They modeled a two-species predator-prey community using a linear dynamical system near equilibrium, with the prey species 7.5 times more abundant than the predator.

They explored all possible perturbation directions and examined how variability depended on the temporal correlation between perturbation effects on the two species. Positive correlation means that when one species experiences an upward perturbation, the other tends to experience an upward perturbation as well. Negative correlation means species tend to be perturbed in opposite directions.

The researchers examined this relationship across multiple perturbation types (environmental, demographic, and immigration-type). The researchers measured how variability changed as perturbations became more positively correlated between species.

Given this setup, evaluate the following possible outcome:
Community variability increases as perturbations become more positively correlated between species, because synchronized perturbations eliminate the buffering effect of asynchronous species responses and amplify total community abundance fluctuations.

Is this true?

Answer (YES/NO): NO